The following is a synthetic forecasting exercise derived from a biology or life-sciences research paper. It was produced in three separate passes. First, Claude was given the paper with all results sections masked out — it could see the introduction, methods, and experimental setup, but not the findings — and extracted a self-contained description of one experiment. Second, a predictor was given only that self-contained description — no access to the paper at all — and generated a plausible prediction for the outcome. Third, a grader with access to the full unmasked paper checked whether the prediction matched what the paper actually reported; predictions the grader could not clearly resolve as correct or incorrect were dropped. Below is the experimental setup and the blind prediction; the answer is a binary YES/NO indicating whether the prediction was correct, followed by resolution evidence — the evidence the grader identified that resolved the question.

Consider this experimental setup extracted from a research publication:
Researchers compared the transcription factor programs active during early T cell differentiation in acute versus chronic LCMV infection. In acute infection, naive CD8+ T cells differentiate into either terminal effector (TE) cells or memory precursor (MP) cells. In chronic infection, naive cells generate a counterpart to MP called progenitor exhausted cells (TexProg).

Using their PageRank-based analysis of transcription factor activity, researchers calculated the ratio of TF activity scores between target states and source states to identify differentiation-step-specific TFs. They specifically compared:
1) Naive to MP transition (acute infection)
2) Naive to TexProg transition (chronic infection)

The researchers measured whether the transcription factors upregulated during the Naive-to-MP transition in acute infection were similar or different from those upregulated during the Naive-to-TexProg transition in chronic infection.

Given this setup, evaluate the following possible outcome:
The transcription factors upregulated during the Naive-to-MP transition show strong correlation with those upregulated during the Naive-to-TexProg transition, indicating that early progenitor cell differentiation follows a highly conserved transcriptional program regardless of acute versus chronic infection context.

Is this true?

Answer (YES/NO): YES